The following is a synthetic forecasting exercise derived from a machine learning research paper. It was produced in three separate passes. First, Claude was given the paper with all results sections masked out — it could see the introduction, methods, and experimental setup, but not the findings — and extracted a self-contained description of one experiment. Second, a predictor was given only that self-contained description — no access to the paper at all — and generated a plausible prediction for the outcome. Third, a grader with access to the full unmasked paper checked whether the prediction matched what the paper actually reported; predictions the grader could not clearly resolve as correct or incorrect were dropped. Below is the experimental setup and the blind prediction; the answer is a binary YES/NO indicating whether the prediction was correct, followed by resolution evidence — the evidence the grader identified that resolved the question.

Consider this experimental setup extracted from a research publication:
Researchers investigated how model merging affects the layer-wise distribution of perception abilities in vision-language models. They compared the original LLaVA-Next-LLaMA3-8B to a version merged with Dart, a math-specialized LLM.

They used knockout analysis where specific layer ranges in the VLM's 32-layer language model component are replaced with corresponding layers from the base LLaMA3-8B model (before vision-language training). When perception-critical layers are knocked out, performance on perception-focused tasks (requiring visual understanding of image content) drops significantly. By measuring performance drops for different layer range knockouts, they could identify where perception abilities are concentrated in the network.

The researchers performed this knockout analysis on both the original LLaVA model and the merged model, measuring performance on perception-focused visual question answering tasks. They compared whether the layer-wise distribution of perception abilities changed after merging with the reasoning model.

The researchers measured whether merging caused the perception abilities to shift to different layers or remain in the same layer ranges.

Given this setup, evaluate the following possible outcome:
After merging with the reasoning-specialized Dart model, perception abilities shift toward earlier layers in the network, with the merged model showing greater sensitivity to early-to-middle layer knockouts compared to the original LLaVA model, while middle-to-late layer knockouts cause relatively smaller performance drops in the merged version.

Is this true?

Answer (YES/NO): NO